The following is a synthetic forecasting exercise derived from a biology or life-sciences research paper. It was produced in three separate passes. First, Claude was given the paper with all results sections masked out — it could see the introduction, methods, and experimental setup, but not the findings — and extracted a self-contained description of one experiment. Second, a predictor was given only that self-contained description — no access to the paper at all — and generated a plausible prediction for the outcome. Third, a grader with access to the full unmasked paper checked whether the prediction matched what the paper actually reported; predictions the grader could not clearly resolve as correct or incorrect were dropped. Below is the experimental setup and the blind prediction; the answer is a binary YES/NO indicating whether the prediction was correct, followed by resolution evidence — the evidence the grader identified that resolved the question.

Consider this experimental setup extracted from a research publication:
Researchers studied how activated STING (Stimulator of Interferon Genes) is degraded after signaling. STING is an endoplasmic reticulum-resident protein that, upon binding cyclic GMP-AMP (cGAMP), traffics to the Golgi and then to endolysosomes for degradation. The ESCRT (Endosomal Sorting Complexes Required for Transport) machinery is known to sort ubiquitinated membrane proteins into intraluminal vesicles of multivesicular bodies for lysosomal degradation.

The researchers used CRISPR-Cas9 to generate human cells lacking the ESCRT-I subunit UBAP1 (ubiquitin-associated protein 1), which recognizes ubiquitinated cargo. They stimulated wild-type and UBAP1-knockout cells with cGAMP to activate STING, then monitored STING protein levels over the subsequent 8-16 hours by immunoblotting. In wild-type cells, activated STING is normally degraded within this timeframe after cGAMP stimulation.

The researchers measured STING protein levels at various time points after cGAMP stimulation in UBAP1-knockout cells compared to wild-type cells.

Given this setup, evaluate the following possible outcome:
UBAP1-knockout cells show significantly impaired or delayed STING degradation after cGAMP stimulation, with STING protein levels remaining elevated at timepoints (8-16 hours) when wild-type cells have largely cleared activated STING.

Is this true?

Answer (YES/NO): YES